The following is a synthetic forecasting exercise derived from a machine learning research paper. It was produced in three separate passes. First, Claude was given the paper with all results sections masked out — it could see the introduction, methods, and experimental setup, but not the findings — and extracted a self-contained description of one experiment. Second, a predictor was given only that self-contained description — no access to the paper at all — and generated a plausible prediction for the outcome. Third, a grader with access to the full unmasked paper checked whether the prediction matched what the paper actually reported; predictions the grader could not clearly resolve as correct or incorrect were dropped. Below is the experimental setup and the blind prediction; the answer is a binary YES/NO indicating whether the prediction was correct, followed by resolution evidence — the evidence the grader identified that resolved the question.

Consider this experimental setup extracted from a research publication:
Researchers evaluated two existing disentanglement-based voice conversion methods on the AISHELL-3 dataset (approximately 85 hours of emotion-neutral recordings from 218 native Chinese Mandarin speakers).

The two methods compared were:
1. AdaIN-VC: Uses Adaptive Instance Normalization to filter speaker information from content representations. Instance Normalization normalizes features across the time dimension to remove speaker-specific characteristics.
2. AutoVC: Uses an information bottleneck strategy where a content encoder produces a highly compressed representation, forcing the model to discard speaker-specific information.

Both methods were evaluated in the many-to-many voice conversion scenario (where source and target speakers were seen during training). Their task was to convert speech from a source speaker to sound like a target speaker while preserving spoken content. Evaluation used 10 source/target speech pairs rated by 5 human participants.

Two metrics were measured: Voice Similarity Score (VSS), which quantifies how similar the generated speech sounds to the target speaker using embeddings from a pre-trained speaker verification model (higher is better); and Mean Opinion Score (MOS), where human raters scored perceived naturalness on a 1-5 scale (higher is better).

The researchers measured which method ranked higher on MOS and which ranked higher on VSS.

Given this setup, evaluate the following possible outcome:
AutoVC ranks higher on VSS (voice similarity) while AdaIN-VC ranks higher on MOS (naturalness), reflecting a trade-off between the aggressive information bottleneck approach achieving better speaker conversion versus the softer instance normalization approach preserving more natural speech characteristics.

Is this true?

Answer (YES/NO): NO